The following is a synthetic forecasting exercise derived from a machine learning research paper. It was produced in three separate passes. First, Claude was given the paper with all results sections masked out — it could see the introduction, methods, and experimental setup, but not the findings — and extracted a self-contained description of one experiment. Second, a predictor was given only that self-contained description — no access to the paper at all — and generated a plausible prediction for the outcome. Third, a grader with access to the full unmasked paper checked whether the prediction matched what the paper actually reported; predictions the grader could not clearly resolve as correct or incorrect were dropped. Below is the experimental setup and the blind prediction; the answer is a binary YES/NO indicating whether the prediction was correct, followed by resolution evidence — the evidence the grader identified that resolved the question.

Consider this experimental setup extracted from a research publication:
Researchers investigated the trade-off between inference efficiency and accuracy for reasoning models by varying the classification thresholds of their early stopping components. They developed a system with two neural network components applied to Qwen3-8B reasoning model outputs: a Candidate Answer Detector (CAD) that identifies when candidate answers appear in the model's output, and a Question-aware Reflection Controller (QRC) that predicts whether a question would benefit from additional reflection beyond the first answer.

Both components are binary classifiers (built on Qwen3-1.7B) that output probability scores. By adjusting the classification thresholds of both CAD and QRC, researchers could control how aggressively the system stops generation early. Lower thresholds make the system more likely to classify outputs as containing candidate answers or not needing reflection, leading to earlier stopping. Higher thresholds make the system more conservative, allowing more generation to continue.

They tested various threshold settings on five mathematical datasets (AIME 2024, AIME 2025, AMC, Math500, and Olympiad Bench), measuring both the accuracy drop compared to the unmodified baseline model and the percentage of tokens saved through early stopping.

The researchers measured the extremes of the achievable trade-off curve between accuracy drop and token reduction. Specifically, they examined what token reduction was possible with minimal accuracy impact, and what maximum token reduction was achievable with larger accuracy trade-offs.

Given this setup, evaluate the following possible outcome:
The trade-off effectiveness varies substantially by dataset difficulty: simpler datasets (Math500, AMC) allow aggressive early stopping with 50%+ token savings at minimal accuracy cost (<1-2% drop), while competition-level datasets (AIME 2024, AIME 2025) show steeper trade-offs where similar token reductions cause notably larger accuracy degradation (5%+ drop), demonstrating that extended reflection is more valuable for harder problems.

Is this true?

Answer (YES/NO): NO